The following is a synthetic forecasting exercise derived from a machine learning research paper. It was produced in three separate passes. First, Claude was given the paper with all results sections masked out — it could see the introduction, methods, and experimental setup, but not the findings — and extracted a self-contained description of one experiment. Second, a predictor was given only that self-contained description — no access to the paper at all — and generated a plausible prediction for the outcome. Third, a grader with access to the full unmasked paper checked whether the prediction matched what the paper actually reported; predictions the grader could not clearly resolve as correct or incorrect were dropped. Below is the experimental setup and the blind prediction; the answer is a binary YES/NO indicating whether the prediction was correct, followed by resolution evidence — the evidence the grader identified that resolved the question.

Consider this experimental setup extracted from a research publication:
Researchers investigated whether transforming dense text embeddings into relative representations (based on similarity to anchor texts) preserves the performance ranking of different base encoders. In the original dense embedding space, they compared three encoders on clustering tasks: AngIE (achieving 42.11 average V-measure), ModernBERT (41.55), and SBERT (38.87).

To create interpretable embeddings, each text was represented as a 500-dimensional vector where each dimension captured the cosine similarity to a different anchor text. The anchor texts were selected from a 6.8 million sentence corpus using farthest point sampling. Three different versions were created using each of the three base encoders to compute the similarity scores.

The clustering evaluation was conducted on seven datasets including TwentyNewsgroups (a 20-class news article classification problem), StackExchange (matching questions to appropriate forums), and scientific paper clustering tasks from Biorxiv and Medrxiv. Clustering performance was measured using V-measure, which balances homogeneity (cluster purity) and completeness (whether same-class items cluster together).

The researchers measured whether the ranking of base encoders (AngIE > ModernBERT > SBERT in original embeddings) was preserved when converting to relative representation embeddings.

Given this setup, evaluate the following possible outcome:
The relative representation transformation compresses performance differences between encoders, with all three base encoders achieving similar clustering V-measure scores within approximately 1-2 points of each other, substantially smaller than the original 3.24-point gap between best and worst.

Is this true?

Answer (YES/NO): NO